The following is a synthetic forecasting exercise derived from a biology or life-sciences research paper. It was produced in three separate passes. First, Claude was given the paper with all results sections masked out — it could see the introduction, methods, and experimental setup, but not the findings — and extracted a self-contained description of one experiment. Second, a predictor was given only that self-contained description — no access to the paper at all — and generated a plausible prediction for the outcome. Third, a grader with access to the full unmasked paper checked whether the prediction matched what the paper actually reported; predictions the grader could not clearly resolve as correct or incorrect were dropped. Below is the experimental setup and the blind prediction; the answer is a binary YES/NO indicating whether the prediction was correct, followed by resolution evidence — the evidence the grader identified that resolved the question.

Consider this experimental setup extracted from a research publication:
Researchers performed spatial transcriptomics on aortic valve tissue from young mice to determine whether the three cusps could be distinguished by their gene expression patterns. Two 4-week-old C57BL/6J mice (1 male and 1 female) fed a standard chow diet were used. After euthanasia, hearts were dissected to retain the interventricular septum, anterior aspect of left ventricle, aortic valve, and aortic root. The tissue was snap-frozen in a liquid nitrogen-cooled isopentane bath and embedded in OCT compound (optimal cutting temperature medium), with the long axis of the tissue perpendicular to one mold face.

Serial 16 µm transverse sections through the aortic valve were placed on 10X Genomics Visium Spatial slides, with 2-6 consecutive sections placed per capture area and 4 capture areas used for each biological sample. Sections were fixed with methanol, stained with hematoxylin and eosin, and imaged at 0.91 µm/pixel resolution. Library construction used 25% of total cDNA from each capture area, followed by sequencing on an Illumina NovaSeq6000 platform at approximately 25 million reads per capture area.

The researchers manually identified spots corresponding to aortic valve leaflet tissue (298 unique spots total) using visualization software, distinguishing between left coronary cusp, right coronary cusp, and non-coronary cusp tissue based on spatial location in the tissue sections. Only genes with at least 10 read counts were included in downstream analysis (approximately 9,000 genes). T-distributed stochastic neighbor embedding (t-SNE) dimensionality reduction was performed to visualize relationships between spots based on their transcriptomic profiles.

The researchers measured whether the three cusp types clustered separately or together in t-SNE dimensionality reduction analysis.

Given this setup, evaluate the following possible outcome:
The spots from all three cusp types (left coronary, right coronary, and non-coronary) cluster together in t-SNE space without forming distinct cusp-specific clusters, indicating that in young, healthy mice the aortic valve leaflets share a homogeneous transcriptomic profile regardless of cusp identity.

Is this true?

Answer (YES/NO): YES